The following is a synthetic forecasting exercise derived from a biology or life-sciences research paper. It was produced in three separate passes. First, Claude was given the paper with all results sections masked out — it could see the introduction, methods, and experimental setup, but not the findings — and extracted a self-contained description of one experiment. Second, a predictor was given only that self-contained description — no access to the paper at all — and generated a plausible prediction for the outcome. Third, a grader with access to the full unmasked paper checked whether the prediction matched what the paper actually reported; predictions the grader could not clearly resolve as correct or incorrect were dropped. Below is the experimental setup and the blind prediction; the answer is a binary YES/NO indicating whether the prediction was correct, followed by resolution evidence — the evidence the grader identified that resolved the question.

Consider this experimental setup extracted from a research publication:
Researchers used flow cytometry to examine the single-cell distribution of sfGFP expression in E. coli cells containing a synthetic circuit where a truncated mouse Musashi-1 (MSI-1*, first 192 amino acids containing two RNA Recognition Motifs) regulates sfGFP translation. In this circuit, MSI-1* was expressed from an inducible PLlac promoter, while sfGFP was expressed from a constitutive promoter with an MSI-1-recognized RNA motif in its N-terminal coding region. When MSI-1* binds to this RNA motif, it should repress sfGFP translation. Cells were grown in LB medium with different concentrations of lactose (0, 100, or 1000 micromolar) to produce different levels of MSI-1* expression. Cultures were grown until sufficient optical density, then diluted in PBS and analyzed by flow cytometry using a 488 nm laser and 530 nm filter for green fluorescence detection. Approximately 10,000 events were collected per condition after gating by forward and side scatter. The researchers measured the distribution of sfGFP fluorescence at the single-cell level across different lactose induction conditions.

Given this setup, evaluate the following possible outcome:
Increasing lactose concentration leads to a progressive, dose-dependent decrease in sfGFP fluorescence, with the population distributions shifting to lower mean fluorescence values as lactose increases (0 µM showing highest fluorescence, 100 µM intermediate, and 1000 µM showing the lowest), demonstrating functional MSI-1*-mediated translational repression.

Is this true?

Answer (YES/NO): YES